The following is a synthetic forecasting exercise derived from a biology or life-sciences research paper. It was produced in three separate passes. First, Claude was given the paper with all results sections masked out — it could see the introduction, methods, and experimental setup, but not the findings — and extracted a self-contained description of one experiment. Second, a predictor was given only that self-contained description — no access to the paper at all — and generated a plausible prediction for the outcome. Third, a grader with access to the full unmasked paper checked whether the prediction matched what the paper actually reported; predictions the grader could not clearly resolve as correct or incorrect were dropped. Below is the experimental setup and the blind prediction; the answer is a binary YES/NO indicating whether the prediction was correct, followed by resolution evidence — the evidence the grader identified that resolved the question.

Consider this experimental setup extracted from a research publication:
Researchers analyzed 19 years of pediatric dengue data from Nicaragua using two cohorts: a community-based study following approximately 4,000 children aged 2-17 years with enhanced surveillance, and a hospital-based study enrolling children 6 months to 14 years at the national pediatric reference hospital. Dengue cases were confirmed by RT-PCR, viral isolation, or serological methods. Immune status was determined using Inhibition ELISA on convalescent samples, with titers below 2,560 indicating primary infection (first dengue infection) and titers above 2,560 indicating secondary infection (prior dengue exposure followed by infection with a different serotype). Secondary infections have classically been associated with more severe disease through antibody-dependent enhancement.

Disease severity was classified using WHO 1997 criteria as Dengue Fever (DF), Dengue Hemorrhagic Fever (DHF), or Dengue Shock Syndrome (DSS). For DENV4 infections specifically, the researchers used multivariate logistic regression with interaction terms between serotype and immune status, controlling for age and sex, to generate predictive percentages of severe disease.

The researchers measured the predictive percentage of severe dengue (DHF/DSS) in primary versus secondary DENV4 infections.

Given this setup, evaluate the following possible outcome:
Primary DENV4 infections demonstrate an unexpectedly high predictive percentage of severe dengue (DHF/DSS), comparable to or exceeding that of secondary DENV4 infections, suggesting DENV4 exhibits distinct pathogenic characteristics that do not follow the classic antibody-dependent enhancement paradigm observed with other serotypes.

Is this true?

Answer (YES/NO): NO